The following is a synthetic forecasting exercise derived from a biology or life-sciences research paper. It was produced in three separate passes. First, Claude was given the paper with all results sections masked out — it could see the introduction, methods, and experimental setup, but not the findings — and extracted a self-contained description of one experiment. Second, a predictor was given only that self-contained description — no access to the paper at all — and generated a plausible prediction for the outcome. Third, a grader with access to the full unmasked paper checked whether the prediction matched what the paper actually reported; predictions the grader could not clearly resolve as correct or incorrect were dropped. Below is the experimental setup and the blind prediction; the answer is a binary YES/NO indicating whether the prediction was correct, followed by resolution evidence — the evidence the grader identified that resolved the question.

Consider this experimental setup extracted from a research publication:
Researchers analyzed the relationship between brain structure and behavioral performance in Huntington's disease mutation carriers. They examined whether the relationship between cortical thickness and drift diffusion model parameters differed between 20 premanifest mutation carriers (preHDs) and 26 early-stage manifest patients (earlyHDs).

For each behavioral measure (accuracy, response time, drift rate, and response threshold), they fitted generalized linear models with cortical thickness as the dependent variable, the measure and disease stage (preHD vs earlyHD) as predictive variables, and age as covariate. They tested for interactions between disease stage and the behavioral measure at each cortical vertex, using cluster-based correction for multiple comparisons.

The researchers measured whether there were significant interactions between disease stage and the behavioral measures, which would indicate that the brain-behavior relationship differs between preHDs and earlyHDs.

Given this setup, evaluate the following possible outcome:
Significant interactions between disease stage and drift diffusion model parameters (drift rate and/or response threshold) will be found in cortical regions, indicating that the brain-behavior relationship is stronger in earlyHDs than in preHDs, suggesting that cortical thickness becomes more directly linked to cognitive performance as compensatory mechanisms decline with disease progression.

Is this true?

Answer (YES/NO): NO